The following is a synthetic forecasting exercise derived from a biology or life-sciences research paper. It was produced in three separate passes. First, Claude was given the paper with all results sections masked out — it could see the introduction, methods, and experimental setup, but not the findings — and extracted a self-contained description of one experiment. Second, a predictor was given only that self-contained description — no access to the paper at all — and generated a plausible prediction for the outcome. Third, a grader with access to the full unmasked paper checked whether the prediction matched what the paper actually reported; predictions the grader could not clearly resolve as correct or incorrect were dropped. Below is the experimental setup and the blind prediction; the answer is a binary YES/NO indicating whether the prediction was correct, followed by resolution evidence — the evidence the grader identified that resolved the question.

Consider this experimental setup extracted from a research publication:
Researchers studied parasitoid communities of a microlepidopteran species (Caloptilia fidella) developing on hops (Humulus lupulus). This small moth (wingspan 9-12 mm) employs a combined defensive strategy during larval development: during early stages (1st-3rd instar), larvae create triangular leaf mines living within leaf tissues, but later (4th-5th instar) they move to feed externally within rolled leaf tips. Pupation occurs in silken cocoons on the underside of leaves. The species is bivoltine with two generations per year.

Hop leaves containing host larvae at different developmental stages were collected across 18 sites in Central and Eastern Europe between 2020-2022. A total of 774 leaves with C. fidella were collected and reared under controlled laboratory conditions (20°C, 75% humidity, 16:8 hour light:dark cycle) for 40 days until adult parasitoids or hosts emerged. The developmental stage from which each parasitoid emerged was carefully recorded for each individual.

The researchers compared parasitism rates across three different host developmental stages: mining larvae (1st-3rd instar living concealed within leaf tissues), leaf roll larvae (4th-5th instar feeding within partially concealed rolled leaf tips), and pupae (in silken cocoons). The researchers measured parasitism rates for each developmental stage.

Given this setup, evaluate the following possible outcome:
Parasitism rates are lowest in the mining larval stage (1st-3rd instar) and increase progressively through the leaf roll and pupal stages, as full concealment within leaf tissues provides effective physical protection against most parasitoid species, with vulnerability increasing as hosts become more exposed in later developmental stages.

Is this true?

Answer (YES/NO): NO